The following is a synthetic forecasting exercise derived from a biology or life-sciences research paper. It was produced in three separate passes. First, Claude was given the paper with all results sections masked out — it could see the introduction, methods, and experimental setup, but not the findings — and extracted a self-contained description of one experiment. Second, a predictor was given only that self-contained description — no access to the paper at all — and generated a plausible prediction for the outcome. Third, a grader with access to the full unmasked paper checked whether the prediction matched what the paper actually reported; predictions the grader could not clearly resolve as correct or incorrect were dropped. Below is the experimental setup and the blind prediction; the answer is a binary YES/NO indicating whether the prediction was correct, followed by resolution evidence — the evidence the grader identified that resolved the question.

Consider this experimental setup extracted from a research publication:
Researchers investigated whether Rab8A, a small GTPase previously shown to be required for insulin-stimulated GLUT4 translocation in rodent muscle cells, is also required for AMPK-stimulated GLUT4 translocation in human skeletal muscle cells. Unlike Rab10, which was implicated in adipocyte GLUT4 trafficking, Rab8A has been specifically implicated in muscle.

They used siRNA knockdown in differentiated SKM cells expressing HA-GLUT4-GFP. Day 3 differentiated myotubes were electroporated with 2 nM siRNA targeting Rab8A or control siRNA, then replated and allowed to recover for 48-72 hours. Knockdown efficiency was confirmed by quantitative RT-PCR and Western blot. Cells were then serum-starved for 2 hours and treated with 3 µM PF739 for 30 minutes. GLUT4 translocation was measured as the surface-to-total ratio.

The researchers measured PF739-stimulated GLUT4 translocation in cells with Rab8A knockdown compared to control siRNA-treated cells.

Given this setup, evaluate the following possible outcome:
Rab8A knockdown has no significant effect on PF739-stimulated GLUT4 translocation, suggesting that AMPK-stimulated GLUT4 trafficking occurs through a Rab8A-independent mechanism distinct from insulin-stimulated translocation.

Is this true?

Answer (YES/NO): YES